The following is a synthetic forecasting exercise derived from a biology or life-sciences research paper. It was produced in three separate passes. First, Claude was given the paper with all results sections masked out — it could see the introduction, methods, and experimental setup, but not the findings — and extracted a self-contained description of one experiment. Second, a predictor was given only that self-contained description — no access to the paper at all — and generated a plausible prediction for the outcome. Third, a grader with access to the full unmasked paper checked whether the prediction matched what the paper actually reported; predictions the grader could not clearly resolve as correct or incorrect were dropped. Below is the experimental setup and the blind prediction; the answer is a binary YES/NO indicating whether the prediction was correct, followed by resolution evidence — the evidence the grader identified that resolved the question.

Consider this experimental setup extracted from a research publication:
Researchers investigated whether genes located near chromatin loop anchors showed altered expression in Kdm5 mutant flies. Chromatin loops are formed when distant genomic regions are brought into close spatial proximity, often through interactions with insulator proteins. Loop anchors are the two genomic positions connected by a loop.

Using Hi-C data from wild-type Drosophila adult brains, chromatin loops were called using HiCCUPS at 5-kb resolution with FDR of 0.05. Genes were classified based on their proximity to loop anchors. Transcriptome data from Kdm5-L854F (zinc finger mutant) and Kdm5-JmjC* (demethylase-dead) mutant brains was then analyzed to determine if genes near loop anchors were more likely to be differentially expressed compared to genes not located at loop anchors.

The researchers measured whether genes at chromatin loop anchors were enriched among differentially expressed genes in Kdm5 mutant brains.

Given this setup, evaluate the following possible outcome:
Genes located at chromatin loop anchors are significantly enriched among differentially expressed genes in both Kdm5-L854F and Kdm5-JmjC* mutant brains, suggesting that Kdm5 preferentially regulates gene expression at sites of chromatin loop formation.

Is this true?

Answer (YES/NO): YES